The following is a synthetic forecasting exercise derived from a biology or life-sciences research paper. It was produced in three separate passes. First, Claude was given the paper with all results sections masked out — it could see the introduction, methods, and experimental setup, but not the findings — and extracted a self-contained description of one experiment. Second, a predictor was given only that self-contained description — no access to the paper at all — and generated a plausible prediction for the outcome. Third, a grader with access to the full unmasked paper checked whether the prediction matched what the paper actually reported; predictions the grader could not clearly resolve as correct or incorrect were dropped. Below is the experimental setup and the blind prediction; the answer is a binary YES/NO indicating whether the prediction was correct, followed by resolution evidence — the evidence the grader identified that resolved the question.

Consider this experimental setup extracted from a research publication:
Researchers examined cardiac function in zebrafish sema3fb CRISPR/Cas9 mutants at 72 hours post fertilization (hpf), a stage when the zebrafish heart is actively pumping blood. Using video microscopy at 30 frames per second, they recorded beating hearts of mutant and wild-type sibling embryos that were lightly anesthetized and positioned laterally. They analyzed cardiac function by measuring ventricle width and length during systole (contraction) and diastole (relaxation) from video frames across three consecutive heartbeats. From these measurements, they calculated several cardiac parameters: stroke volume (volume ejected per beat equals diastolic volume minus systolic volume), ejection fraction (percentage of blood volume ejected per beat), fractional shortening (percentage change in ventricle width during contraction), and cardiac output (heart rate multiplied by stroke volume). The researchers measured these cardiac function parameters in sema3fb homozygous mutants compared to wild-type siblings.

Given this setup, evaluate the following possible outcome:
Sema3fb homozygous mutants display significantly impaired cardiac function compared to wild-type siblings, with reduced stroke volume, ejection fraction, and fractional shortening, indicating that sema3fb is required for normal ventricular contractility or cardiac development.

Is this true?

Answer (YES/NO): NO